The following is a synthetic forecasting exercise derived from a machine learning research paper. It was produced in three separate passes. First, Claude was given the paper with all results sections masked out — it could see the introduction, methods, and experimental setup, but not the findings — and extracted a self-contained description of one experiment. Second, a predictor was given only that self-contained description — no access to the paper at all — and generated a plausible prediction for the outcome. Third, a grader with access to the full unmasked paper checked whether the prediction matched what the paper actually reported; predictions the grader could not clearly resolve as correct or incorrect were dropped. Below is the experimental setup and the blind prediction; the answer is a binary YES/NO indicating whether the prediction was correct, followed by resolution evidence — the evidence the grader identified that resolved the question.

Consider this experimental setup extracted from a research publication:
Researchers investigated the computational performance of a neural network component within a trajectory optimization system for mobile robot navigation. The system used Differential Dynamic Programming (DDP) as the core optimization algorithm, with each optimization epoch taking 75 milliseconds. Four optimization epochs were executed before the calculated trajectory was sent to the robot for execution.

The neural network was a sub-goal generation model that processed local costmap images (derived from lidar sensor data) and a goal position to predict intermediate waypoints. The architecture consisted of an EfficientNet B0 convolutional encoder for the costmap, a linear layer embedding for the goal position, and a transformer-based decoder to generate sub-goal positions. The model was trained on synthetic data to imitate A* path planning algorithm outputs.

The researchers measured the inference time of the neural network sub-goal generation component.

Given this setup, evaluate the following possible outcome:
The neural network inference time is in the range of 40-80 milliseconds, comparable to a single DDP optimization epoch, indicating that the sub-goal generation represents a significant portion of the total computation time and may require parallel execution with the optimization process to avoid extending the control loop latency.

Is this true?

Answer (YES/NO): NO